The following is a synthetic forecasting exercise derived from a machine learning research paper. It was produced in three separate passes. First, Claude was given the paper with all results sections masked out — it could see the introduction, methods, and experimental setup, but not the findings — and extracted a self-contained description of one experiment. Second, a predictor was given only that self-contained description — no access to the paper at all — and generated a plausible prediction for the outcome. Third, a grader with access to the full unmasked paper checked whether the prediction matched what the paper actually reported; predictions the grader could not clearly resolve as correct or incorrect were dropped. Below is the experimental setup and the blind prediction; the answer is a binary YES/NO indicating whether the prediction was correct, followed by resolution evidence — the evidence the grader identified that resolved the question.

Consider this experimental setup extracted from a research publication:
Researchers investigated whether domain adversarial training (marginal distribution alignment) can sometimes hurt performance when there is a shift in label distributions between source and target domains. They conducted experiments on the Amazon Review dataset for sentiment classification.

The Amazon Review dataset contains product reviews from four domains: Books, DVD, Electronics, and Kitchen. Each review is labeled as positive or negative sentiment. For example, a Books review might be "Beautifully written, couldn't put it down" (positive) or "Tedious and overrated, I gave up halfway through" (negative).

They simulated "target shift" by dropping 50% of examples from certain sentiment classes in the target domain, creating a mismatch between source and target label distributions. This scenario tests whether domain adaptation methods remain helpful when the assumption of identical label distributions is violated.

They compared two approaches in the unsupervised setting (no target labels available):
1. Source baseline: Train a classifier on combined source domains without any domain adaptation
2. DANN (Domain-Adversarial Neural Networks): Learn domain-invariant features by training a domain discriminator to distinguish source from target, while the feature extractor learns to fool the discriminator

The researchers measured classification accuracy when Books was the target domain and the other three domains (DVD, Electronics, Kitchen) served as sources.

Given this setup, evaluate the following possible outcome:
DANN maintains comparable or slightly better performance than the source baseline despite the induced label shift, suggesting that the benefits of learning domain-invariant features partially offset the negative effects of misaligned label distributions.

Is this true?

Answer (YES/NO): NO